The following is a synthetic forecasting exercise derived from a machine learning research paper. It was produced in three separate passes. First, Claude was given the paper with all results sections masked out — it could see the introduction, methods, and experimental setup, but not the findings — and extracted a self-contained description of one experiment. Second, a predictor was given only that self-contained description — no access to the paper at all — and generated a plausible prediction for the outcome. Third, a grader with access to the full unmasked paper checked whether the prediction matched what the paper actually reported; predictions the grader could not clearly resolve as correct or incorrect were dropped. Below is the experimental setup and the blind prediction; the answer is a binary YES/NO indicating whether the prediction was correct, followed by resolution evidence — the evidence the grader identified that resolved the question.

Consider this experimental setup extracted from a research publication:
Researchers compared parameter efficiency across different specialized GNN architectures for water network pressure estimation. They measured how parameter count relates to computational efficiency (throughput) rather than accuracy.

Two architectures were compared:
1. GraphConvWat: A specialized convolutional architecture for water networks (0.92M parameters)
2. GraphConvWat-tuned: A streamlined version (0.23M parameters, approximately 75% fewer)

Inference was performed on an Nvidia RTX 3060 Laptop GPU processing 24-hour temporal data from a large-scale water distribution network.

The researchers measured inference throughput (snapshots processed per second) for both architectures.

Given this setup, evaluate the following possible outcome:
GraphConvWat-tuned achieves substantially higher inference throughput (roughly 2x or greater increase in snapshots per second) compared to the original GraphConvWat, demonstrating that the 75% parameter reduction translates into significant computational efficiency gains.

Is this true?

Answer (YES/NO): YES